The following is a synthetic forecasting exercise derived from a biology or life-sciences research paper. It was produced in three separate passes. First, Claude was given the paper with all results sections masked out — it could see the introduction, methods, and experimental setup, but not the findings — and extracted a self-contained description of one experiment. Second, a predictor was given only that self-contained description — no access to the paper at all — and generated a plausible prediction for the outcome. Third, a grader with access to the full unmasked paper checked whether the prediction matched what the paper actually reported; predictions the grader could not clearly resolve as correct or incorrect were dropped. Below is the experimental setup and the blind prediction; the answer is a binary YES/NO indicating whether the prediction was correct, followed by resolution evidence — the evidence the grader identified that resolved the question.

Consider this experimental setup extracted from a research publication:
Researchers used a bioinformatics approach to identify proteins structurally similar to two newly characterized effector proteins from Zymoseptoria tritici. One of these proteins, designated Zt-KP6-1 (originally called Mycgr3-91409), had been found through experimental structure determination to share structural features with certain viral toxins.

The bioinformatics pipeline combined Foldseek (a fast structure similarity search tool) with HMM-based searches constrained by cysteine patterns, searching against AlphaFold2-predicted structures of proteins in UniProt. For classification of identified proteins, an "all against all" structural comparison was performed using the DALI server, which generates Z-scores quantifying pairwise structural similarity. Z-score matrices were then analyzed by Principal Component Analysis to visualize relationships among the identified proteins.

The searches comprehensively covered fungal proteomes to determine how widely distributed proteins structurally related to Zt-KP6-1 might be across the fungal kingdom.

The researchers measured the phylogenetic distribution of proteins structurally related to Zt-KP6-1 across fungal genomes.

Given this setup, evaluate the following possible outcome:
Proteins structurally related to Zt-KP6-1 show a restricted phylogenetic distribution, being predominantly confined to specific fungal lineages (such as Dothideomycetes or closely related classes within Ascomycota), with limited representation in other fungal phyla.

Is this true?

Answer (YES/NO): NO